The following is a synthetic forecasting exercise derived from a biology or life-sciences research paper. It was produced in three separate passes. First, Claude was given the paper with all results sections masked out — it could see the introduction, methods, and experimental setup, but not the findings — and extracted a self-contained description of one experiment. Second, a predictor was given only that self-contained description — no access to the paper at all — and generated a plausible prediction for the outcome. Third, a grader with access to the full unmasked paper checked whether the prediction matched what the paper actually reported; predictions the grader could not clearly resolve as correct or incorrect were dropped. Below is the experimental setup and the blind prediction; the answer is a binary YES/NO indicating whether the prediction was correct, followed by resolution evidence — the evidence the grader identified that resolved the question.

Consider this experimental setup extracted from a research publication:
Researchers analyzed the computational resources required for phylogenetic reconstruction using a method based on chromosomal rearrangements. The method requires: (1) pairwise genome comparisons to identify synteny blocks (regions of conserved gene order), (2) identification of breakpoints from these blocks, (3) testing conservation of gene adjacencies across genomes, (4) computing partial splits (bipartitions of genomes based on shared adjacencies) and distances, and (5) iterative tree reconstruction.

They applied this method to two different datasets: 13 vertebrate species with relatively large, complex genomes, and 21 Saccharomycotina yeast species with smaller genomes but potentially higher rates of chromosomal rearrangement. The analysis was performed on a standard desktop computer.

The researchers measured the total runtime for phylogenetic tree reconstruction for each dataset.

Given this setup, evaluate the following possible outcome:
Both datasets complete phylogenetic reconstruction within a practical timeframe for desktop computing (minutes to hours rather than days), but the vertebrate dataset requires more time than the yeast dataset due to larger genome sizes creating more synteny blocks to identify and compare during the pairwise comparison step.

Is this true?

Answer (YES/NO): YES